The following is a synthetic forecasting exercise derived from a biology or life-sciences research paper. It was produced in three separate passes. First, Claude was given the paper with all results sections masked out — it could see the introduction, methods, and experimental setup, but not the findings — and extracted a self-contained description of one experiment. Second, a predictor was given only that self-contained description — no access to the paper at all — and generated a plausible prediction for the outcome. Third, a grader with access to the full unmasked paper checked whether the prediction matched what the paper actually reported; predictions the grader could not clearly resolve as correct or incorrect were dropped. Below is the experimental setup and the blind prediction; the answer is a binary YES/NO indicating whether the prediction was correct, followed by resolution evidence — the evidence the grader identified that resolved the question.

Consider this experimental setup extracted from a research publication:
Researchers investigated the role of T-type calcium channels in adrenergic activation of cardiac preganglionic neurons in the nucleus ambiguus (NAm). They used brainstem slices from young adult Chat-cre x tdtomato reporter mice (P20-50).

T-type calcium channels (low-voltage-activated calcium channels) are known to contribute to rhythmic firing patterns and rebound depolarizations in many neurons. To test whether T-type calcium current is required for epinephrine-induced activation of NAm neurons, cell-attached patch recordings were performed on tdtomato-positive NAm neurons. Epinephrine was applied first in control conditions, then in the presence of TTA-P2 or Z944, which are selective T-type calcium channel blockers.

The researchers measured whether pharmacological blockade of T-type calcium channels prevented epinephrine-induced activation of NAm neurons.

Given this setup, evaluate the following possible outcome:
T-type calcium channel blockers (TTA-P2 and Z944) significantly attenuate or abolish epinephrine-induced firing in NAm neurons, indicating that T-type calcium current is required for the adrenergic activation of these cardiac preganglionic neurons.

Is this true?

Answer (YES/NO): NO